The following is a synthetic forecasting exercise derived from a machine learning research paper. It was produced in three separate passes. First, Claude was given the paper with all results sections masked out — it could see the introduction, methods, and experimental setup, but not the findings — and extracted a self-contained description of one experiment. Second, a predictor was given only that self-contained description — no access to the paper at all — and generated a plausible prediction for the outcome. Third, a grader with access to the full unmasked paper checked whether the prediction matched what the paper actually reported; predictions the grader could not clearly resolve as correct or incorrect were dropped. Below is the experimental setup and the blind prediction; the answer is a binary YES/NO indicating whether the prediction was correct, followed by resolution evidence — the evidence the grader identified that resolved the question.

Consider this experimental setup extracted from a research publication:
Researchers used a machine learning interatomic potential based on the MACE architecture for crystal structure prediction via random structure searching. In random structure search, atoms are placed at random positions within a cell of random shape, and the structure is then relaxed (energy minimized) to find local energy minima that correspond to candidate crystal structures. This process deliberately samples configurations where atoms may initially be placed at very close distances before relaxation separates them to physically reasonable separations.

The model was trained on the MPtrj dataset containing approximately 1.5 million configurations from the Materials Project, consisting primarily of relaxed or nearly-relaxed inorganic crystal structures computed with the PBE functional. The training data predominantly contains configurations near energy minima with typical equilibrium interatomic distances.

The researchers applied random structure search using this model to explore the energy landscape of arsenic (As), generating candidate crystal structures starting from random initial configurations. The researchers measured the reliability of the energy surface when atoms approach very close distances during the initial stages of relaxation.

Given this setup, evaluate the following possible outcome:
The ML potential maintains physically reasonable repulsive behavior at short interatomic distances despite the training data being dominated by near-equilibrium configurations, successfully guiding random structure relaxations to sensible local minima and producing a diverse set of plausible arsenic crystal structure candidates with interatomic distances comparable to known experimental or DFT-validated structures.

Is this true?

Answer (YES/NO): NO